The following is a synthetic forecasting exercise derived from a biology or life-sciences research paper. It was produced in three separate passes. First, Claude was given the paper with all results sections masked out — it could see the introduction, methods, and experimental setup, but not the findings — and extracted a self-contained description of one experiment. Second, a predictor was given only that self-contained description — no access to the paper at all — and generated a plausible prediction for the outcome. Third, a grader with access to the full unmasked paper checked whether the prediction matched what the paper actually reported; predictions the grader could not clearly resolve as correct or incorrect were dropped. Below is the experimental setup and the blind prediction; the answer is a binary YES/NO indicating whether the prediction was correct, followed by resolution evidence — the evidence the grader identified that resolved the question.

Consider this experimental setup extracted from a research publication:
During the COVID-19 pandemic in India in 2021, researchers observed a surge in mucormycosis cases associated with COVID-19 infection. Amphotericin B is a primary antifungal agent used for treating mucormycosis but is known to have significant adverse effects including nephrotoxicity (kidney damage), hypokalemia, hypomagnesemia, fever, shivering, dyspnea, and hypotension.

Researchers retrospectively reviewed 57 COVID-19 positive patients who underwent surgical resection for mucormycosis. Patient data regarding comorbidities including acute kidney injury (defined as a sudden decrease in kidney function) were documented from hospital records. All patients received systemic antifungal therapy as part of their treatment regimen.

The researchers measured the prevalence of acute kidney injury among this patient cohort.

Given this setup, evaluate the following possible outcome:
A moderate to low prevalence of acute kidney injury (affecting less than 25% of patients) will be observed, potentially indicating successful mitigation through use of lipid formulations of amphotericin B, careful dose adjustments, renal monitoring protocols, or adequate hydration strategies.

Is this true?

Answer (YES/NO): NO